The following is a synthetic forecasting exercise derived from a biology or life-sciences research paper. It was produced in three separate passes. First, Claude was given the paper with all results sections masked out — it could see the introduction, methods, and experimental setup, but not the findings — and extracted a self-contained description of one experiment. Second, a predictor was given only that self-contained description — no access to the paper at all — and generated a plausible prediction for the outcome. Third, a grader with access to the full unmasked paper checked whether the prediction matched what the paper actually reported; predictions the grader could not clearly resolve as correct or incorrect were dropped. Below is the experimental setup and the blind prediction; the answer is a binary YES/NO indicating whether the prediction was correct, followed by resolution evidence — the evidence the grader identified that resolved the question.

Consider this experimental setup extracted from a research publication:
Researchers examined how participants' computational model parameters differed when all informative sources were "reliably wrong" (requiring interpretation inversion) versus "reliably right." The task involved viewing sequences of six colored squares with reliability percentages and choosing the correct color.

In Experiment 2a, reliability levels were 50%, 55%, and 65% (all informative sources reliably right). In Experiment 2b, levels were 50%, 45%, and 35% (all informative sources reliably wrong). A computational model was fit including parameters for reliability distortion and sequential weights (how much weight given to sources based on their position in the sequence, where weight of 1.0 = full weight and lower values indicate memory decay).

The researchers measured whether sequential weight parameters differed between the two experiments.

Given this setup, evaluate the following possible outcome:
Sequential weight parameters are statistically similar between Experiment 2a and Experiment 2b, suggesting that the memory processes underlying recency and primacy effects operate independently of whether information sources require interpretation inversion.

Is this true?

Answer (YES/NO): NO